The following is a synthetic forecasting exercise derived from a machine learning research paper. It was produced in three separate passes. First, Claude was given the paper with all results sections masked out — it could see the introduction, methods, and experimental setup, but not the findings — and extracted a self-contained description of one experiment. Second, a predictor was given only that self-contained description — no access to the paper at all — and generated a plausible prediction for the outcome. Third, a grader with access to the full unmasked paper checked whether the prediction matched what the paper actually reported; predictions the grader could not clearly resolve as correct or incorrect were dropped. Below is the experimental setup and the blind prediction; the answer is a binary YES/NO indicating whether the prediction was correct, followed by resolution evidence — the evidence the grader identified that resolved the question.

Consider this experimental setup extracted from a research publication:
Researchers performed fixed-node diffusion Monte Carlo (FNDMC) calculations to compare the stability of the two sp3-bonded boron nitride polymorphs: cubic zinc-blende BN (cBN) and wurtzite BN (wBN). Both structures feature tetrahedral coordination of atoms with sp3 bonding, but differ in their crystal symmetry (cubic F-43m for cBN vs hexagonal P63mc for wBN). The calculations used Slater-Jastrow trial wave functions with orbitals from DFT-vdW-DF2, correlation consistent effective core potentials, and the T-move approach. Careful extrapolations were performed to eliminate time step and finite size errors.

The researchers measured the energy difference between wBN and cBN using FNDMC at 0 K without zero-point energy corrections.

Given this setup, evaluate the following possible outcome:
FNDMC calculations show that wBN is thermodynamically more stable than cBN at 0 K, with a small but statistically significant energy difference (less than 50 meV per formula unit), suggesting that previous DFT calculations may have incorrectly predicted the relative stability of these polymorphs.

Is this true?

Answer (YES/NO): NO